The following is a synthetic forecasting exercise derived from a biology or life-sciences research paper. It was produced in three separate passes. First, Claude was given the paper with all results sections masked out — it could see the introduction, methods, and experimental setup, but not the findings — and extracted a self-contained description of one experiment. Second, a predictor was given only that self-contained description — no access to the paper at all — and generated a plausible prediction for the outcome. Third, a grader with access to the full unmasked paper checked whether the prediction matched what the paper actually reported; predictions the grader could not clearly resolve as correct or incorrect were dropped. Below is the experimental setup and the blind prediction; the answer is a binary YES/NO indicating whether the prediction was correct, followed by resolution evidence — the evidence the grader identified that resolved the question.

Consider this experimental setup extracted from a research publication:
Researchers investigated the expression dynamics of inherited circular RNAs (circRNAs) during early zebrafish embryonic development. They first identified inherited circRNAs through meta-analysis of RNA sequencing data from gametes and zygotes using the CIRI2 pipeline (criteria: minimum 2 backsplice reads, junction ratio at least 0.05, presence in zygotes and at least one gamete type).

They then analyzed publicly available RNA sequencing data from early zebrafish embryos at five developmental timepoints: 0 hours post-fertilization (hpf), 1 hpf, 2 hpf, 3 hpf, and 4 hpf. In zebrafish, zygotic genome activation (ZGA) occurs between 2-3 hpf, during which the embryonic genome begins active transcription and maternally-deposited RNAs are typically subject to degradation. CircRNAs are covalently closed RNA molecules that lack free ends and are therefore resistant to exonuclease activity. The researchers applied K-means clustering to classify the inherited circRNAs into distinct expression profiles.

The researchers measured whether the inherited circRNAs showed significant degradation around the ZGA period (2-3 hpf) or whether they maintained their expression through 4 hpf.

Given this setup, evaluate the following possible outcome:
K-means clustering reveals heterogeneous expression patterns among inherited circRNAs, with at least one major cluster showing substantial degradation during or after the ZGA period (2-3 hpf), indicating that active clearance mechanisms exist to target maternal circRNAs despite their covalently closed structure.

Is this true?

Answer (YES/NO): NO